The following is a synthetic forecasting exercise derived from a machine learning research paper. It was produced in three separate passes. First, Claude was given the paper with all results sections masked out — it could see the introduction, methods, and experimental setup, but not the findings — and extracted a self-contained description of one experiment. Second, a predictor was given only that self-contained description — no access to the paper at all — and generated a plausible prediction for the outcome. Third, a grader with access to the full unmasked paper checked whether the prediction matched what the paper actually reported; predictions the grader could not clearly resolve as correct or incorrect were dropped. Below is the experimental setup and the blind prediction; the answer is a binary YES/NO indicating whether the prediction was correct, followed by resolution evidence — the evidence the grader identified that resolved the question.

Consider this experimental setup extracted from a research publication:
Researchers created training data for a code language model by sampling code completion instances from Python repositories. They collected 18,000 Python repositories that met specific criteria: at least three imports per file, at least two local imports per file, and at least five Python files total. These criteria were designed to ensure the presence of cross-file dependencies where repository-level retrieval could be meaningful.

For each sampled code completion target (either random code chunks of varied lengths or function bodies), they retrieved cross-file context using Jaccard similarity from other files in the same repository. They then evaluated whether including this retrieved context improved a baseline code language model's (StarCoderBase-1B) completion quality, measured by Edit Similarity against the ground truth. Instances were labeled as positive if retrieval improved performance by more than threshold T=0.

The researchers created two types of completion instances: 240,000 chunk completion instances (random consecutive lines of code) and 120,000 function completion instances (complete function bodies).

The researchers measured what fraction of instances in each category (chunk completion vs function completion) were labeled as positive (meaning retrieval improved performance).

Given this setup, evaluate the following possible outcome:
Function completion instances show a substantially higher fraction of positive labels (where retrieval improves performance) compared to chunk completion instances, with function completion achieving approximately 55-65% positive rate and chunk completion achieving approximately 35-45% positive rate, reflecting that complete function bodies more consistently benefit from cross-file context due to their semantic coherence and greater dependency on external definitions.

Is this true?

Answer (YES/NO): NO